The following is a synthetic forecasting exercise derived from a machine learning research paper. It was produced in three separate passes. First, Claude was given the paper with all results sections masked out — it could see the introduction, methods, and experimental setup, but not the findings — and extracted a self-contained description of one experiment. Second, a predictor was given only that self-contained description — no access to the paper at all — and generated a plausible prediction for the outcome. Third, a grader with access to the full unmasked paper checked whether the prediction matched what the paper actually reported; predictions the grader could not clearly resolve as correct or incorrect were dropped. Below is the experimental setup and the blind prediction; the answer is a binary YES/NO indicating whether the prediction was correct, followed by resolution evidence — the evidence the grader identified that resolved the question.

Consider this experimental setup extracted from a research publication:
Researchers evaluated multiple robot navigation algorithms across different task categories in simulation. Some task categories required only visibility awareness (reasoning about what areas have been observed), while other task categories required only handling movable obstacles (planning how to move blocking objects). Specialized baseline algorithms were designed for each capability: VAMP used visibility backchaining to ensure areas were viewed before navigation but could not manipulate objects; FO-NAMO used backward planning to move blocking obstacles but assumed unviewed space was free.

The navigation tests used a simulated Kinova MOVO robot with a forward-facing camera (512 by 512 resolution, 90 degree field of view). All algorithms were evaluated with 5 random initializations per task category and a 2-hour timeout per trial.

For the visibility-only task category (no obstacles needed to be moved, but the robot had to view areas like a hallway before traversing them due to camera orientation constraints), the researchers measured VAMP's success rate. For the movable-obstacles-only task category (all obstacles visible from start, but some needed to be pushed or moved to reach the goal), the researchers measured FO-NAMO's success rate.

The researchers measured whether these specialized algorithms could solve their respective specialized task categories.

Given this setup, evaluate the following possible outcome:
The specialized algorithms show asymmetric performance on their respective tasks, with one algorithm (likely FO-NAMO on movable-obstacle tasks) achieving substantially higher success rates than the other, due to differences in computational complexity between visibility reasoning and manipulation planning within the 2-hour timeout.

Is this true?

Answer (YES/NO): NO